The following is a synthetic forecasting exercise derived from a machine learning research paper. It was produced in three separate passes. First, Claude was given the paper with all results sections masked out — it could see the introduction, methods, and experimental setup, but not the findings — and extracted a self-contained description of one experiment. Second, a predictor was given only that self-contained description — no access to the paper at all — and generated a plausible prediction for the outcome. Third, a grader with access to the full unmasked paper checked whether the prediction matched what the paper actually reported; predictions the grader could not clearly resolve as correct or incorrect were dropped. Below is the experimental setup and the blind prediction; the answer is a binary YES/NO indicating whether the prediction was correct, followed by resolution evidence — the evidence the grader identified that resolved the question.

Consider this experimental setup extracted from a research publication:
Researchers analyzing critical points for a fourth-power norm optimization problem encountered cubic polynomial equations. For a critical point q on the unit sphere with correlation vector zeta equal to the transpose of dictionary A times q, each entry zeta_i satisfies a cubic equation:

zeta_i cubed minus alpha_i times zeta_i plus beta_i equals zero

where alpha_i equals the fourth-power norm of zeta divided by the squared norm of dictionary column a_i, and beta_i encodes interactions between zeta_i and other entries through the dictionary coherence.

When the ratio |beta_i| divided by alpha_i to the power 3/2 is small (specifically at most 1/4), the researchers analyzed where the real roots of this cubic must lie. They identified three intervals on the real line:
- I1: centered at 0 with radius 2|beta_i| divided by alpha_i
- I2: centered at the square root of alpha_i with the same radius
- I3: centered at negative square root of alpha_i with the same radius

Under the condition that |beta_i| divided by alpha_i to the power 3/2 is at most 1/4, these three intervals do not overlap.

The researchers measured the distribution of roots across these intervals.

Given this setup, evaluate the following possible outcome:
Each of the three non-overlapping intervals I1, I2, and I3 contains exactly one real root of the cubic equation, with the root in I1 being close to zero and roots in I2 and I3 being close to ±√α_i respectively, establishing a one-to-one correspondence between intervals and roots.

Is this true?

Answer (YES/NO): YES